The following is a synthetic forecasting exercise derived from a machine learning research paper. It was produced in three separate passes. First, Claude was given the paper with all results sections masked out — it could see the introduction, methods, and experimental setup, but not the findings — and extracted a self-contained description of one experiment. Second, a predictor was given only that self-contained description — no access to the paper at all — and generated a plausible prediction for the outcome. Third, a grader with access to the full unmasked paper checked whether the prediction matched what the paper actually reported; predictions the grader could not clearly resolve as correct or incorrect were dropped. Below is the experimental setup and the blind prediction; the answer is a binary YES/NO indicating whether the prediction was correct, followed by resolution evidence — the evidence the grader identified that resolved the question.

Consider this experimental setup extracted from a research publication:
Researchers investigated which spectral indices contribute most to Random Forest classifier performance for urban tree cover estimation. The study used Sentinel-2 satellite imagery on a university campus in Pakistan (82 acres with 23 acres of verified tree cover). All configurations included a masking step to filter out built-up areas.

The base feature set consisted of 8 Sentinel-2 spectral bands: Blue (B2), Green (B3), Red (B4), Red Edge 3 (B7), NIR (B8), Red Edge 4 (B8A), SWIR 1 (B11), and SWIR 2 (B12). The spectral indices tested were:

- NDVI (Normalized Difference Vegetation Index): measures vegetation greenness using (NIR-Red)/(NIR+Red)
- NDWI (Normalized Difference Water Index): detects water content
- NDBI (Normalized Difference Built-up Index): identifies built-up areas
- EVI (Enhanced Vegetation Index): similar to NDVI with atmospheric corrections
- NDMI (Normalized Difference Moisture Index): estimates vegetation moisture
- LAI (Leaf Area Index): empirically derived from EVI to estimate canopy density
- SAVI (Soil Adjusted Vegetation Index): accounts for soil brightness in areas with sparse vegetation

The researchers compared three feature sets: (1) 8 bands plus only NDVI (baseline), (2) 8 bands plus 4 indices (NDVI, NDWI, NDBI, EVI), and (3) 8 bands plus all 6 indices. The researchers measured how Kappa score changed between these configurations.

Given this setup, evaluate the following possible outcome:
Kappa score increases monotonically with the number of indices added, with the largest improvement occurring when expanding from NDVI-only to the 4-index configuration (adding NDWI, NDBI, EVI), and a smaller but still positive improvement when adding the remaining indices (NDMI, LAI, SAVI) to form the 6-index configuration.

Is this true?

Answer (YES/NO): NO